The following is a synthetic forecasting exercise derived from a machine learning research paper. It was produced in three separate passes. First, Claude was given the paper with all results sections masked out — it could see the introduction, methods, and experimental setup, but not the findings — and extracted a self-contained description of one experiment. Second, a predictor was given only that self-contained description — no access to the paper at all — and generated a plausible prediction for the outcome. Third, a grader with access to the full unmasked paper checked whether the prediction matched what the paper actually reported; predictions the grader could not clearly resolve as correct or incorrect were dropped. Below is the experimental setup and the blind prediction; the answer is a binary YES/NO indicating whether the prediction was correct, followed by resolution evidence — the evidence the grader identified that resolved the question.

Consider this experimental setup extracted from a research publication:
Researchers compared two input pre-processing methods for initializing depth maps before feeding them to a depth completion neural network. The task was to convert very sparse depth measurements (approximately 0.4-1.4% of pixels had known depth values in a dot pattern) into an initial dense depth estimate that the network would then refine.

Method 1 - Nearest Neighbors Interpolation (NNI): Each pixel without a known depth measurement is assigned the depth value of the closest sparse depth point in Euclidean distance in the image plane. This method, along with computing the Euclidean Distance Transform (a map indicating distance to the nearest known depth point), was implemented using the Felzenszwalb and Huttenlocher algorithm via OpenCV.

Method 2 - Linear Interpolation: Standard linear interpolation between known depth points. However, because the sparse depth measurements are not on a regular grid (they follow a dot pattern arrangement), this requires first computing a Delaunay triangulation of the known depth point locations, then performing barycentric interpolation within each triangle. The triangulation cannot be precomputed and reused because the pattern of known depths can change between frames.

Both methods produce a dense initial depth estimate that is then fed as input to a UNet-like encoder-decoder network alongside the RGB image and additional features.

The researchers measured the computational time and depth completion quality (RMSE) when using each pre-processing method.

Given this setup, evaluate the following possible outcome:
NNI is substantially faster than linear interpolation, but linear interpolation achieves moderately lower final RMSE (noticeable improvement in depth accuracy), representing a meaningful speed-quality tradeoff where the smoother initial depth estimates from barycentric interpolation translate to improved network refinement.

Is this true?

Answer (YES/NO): NO